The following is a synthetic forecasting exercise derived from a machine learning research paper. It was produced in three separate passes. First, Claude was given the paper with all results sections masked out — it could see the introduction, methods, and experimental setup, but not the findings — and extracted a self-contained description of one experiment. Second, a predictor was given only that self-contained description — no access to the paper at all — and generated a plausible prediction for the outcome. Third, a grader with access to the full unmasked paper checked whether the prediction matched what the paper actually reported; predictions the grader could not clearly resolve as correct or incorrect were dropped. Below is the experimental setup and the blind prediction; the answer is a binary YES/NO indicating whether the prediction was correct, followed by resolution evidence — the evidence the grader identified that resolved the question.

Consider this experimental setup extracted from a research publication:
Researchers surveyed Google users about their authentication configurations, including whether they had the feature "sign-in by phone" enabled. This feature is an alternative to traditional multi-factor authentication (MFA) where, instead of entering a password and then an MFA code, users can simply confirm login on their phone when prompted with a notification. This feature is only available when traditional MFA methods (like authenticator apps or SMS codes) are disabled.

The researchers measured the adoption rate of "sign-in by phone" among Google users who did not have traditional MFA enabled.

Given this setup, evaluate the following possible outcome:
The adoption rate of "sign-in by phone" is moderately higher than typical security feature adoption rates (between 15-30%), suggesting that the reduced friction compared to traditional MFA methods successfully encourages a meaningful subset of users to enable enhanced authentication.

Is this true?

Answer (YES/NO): YES